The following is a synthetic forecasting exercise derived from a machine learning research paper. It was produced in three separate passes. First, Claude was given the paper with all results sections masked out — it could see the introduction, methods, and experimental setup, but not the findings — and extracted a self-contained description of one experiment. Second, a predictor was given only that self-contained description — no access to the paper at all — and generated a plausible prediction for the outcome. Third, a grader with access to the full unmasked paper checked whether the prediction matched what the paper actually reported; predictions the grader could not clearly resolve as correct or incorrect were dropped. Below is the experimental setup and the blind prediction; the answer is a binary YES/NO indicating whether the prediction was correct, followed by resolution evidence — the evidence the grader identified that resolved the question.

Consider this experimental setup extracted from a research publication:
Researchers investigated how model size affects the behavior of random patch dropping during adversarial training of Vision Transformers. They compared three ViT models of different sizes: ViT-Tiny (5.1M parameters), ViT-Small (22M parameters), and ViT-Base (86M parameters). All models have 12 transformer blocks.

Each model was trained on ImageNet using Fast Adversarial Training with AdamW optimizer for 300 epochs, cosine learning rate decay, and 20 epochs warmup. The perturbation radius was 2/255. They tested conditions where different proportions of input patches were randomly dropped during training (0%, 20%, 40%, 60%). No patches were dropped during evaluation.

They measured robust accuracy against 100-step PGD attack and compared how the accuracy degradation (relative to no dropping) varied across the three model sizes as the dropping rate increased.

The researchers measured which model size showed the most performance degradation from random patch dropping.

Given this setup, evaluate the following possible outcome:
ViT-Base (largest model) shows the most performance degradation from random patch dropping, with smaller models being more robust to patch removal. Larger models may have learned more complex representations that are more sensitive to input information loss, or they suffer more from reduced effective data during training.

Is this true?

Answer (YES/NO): NO